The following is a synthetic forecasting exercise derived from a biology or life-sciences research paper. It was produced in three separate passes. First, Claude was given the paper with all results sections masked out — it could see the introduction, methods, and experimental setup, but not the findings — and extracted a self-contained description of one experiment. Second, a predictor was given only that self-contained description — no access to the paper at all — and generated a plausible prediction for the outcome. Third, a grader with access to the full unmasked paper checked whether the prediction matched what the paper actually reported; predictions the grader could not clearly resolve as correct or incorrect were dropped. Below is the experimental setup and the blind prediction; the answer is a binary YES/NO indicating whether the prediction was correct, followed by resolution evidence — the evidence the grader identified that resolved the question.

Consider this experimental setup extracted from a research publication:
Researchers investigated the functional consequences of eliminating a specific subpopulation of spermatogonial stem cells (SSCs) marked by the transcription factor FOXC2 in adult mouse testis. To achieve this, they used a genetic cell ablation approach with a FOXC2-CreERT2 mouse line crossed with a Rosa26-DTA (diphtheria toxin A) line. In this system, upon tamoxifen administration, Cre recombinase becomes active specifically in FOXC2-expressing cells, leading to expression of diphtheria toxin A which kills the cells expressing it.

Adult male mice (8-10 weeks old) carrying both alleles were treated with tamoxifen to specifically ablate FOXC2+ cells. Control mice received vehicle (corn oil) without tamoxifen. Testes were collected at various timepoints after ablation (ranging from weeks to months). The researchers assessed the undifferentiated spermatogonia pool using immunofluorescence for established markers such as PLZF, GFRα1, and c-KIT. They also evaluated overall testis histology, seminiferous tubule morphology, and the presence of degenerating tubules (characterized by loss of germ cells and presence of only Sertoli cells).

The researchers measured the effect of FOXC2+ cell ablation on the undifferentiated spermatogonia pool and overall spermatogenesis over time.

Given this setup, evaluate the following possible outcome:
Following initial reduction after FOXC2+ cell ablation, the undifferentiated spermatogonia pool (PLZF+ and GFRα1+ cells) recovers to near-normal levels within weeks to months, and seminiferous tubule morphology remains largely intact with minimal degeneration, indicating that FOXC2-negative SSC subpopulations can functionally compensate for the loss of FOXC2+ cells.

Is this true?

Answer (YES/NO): NO